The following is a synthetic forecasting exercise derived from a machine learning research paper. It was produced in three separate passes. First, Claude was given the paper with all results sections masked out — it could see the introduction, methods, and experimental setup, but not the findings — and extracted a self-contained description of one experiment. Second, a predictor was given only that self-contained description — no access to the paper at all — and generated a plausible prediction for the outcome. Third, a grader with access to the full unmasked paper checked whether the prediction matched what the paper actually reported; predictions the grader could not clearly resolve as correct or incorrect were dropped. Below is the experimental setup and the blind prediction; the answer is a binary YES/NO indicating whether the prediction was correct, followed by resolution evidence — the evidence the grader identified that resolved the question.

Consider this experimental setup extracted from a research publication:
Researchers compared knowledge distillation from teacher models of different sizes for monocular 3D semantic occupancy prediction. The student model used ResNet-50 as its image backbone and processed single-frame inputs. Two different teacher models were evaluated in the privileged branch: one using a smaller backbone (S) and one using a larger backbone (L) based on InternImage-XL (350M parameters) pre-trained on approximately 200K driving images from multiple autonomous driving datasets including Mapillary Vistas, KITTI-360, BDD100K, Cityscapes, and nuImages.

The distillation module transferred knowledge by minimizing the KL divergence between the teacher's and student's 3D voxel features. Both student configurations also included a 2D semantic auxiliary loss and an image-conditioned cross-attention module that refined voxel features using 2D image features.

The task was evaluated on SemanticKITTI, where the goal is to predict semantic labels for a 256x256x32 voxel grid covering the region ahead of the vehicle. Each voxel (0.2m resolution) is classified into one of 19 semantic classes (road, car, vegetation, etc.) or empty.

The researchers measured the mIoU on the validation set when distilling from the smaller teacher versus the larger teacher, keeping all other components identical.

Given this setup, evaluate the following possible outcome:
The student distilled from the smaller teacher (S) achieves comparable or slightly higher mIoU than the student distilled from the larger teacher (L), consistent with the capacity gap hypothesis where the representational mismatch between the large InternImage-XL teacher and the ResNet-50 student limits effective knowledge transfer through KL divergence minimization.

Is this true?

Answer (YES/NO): NO